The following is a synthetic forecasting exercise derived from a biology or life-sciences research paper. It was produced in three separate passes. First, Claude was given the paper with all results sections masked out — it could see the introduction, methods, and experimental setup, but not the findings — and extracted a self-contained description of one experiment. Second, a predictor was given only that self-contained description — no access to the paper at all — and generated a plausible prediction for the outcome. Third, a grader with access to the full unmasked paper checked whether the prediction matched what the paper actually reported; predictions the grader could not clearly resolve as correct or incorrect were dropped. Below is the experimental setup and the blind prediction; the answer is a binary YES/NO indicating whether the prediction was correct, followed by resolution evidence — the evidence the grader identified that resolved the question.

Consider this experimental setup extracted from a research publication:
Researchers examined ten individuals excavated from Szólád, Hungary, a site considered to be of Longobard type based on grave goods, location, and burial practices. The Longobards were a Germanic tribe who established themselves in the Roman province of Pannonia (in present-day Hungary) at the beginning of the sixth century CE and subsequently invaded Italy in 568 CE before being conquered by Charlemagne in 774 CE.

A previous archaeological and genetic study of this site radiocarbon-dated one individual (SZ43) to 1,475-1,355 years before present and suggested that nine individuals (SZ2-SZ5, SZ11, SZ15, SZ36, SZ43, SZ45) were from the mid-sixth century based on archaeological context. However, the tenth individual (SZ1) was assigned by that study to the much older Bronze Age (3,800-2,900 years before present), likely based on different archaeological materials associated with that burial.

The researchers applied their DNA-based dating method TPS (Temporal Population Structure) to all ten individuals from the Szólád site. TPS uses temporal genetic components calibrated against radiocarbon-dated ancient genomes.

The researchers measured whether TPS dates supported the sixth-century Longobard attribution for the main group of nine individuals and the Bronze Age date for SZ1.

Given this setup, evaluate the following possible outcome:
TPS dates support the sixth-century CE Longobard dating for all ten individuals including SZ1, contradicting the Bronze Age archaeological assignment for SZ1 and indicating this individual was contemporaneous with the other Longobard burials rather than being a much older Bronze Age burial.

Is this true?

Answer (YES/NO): YES